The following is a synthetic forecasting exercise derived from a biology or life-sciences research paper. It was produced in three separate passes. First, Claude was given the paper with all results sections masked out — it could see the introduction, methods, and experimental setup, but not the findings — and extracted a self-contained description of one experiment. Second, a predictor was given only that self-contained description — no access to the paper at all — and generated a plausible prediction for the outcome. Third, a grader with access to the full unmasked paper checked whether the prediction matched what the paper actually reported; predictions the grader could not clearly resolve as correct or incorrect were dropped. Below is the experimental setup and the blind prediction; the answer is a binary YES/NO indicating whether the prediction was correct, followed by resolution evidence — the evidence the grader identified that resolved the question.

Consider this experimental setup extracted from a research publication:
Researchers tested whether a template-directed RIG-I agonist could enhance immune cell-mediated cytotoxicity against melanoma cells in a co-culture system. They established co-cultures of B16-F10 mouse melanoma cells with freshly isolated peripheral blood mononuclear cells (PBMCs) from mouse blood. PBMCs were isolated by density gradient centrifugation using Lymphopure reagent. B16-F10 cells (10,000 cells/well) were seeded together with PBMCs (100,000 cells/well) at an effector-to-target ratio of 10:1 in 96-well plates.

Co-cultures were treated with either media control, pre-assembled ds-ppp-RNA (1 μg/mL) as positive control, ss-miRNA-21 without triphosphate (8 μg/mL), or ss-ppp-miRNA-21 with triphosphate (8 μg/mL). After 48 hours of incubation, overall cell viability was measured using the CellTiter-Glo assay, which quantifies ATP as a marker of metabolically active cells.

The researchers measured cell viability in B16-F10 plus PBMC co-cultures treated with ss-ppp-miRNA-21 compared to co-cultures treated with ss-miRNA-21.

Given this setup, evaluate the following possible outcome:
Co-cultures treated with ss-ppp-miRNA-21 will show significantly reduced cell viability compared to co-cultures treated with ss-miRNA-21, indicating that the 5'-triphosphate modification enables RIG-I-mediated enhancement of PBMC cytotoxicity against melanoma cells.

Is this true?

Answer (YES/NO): NO